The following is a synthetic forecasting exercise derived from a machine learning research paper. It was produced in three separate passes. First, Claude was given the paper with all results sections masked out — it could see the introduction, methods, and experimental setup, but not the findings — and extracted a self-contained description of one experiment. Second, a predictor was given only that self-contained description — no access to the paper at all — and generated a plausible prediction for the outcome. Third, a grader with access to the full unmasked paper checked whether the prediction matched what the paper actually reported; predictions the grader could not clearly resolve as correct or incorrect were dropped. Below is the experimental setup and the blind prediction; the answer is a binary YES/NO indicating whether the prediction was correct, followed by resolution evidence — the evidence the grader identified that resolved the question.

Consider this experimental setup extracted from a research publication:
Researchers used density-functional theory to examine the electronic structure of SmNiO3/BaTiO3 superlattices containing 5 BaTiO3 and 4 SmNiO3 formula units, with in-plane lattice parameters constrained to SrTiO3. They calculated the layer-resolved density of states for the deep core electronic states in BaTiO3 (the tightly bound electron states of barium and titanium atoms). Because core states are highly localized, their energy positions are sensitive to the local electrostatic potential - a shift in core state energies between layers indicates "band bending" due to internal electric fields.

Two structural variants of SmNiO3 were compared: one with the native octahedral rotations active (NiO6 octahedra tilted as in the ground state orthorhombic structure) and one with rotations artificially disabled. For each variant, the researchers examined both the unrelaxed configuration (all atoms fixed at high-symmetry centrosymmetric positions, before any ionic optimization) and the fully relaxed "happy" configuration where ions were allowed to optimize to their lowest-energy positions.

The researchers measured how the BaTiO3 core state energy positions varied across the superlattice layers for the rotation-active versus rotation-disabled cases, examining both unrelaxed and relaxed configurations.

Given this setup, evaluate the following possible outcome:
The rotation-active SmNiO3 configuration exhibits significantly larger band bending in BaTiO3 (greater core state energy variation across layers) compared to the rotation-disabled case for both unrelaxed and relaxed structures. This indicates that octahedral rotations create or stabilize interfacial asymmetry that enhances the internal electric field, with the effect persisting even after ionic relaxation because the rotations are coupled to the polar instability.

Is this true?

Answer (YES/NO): NO